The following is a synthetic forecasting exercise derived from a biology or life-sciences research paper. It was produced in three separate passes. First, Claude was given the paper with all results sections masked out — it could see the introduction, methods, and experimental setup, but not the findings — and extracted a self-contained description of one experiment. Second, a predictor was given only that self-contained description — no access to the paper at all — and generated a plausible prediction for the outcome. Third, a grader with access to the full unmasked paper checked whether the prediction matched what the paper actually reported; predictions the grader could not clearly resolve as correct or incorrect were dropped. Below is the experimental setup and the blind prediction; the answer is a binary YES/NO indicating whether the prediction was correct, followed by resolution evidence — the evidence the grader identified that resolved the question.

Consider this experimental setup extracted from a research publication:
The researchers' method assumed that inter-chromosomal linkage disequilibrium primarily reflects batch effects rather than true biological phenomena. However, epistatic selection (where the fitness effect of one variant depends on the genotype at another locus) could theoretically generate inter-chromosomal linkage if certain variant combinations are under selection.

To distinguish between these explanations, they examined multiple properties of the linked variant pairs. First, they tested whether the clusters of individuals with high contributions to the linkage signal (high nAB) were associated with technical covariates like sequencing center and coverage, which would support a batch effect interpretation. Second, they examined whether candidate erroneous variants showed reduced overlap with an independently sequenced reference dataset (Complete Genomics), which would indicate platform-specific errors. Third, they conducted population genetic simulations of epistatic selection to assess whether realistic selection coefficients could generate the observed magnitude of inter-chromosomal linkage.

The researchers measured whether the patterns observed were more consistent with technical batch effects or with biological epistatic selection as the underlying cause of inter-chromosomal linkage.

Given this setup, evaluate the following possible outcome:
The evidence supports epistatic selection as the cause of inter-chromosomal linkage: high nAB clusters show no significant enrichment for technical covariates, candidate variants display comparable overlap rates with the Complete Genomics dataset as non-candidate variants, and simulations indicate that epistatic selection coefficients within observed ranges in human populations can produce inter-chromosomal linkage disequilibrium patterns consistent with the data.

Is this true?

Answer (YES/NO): NO